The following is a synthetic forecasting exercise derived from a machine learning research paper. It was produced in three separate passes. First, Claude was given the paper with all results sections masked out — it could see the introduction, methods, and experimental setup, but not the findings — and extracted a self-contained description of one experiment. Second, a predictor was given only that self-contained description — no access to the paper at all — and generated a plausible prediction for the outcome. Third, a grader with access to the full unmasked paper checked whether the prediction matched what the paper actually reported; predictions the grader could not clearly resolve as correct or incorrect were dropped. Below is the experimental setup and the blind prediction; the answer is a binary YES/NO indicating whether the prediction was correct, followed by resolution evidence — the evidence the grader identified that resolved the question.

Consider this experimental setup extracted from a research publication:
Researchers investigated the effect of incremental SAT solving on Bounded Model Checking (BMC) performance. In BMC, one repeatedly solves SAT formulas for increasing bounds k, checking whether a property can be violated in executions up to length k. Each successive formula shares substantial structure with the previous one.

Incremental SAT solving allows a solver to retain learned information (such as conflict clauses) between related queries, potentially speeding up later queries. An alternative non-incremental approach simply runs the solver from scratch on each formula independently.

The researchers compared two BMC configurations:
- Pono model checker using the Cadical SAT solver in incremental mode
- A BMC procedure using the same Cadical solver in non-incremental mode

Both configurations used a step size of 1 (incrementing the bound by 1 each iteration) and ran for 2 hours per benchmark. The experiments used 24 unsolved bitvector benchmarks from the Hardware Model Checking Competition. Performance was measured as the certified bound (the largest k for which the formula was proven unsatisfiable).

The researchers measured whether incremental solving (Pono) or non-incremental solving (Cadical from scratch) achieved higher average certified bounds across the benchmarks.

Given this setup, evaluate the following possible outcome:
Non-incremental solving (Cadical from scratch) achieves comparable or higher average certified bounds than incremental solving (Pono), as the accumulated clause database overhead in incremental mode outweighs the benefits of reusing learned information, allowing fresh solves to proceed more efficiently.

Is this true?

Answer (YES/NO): YES